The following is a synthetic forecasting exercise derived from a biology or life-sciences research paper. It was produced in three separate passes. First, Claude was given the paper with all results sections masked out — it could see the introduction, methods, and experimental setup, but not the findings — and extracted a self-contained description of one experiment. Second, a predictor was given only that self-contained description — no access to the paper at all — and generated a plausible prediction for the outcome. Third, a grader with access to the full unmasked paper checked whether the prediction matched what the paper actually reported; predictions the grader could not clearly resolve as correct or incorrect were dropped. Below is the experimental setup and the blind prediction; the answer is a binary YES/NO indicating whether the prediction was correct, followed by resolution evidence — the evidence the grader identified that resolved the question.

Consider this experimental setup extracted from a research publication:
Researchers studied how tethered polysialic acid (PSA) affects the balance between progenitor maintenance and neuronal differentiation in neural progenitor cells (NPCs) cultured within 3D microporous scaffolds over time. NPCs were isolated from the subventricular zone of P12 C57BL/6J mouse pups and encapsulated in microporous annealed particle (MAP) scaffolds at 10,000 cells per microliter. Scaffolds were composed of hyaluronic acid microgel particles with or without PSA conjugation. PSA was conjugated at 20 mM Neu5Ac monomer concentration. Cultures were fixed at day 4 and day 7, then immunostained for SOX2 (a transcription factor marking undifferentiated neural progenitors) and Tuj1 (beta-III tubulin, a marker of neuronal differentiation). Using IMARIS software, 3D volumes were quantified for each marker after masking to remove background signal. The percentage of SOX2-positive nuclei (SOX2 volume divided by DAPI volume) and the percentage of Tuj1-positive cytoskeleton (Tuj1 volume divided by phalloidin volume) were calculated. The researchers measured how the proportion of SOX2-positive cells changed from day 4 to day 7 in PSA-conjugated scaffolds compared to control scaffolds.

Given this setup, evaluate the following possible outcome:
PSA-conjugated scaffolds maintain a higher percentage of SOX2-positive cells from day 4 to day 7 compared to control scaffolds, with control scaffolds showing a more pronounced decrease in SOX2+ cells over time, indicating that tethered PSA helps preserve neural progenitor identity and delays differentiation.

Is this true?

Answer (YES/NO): NO